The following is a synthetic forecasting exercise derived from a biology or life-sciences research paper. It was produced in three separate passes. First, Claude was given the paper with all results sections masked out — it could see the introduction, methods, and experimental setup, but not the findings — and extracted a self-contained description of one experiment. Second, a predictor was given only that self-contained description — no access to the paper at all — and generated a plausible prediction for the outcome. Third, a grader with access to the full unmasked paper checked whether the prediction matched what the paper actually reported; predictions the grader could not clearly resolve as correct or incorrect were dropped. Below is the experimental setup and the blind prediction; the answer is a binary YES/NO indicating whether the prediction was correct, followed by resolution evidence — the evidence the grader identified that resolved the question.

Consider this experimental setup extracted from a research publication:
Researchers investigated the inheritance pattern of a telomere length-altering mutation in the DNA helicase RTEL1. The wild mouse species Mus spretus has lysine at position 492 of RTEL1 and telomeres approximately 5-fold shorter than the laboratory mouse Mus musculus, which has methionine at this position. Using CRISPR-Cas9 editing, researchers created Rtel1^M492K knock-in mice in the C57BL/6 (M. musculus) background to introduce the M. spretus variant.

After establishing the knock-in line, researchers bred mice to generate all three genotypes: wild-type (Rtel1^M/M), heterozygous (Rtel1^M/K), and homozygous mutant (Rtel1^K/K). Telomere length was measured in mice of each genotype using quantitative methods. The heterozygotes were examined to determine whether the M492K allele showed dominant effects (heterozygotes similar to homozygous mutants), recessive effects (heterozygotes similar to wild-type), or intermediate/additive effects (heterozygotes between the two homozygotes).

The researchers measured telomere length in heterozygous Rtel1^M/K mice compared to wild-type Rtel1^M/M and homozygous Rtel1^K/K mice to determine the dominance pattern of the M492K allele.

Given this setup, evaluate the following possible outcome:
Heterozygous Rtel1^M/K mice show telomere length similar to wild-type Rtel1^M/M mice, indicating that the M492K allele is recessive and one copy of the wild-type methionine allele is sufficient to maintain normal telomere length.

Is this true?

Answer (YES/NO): NO